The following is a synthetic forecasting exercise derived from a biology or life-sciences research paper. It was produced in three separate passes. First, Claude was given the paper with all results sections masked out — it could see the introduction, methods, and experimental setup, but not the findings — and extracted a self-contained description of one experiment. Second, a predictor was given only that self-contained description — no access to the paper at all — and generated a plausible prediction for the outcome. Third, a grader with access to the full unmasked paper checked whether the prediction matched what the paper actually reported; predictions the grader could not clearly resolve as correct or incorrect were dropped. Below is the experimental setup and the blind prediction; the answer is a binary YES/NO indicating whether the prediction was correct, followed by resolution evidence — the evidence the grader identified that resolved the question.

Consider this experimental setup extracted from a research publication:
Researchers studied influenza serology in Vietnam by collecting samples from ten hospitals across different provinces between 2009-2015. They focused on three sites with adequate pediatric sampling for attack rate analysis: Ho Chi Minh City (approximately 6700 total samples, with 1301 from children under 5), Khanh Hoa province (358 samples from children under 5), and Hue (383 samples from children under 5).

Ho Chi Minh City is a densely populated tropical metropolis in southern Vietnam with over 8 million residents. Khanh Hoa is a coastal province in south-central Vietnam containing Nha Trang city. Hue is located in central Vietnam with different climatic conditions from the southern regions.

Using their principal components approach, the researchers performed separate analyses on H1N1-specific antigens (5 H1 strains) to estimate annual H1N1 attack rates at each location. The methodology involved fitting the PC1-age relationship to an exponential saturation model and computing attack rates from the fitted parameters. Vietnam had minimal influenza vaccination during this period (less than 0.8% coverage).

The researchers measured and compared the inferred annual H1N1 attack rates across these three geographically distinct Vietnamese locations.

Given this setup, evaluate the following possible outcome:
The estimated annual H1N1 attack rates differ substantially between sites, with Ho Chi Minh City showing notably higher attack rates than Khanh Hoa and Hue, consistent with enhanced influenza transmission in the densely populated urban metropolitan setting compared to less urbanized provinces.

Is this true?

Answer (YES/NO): NO